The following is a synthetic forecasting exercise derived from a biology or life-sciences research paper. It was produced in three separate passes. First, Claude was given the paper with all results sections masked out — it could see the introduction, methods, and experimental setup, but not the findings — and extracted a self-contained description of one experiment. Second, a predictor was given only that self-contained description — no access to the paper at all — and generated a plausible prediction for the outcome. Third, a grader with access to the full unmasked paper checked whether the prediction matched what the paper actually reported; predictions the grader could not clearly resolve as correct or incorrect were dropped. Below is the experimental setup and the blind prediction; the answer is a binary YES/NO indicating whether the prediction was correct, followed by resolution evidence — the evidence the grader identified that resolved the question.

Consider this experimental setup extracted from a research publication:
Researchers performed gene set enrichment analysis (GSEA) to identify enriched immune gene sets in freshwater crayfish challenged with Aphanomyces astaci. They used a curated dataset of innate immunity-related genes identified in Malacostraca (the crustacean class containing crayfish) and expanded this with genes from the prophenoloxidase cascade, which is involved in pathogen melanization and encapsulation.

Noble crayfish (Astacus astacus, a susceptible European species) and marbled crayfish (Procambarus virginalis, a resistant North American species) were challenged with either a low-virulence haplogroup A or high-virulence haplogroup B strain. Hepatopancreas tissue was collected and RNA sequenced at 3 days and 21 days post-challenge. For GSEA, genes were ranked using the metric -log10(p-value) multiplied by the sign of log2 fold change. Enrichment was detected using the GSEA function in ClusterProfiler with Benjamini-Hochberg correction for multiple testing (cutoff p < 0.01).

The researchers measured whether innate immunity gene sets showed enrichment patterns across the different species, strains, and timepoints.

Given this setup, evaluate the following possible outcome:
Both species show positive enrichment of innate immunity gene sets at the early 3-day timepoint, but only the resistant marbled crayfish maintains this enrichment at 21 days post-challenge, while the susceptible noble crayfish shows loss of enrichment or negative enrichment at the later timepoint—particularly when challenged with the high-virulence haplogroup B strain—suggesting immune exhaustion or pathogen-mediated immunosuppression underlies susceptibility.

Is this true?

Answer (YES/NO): NO